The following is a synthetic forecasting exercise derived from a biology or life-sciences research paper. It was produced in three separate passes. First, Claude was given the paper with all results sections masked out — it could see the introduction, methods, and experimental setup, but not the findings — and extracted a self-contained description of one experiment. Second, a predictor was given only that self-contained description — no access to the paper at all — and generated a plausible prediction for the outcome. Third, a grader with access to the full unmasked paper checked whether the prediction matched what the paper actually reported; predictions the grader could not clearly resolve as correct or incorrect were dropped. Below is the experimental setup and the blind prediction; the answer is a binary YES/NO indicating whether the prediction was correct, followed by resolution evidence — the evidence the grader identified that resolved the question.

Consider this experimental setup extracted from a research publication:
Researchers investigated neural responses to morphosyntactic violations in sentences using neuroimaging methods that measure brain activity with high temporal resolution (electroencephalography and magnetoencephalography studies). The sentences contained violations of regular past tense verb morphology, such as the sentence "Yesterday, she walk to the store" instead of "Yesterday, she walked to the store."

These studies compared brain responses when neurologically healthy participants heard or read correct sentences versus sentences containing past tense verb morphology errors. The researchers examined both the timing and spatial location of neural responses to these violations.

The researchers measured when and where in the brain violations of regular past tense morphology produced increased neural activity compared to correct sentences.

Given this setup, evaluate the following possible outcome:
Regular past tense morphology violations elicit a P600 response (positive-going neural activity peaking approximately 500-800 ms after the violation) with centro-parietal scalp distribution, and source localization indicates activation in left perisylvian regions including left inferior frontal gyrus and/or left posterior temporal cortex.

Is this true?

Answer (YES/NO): NO